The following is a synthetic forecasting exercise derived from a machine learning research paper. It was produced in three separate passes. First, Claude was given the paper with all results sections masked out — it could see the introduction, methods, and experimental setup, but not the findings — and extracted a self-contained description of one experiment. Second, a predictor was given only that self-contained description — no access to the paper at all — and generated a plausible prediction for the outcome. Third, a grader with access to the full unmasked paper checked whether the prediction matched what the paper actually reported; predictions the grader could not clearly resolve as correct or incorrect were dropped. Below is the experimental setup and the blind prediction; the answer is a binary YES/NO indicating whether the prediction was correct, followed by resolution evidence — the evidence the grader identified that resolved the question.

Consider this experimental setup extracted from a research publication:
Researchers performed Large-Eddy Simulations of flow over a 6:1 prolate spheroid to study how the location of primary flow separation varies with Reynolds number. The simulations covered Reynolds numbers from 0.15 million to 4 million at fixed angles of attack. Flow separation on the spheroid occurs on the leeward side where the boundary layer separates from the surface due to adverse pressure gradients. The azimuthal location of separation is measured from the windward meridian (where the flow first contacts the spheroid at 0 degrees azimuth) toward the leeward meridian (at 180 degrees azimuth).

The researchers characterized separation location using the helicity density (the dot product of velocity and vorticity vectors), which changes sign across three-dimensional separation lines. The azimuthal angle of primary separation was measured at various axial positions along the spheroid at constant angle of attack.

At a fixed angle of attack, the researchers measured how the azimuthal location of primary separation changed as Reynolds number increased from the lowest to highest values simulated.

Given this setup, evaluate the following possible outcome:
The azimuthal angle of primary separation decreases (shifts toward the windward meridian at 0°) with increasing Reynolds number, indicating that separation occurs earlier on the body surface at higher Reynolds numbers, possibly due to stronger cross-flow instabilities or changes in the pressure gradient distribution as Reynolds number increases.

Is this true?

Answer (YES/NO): NO